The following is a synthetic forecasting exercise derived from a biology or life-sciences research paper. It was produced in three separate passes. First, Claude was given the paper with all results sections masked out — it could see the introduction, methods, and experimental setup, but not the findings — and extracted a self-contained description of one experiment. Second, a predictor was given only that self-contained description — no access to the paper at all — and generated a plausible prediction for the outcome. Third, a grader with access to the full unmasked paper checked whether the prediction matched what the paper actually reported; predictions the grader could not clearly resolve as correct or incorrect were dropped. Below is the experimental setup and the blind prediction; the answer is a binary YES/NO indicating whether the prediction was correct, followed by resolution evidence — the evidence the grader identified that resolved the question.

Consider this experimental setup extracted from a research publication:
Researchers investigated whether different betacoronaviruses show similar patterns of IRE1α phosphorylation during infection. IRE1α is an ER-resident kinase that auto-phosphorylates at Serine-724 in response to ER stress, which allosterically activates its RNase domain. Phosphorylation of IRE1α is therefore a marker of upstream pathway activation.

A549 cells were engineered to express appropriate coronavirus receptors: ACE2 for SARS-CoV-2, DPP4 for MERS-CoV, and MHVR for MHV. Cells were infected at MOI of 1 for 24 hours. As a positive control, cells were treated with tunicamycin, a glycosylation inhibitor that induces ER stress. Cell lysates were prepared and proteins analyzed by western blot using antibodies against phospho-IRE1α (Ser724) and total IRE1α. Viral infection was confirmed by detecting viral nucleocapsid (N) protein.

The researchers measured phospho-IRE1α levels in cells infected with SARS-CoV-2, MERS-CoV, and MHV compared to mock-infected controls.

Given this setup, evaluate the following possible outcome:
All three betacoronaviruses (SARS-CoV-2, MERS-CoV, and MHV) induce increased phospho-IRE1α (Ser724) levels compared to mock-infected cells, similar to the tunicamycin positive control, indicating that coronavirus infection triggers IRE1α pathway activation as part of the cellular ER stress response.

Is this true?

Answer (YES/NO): YES